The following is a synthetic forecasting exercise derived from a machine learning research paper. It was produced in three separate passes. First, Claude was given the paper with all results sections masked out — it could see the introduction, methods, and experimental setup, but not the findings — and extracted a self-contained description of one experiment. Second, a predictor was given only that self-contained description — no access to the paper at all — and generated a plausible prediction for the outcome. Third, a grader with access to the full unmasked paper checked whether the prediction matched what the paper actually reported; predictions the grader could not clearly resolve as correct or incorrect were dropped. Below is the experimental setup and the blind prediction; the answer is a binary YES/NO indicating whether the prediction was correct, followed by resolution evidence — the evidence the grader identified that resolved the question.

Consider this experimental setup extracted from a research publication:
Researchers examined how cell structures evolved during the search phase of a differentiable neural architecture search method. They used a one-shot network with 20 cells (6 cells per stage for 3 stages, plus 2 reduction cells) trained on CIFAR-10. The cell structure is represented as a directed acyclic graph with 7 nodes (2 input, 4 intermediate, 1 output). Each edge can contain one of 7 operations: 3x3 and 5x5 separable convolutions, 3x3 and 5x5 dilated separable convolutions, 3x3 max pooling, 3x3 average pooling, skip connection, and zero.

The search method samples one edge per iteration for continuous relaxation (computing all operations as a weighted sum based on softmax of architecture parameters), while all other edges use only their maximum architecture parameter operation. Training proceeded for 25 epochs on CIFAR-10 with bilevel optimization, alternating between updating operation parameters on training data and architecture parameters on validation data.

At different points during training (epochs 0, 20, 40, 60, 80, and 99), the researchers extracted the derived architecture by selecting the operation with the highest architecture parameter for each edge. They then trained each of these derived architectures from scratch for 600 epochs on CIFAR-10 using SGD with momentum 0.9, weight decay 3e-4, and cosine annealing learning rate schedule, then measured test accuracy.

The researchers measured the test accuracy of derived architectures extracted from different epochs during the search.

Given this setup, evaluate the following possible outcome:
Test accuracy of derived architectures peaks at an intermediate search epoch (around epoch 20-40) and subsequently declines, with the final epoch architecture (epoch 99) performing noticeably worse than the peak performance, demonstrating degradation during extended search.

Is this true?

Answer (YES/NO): NO